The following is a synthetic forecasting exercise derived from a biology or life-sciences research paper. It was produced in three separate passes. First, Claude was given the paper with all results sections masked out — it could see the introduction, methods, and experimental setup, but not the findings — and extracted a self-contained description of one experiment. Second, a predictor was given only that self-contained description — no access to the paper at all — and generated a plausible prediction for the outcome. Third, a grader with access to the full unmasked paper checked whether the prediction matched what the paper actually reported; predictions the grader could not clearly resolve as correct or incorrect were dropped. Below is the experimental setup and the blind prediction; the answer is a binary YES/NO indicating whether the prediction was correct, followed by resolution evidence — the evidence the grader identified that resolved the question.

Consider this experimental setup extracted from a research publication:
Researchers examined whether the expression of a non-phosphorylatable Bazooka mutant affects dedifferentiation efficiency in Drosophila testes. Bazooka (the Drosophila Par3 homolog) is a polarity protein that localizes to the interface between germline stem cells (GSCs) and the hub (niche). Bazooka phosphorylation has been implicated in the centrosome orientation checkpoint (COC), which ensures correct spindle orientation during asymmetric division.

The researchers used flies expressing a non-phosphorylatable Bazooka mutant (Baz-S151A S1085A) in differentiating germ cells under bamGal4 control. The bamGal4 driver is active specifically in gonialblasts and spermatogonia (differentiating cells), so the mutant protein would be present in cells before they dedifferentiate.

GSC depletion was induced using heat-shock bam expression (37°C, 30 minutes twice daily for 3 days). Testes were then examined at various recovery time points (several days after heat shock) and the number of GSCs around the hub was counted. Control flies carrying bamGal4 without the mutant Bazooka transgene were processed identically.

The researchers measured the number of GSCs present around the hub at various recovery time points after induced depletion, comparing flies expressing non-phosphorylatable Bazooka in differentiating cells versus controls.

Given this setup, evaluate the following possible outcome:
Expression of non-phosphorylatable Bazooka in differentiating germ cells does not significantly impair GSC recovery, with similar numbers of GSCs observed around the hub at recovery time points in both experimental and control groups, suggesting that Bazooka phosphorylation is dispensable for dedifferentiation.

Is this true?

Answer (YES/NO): NO